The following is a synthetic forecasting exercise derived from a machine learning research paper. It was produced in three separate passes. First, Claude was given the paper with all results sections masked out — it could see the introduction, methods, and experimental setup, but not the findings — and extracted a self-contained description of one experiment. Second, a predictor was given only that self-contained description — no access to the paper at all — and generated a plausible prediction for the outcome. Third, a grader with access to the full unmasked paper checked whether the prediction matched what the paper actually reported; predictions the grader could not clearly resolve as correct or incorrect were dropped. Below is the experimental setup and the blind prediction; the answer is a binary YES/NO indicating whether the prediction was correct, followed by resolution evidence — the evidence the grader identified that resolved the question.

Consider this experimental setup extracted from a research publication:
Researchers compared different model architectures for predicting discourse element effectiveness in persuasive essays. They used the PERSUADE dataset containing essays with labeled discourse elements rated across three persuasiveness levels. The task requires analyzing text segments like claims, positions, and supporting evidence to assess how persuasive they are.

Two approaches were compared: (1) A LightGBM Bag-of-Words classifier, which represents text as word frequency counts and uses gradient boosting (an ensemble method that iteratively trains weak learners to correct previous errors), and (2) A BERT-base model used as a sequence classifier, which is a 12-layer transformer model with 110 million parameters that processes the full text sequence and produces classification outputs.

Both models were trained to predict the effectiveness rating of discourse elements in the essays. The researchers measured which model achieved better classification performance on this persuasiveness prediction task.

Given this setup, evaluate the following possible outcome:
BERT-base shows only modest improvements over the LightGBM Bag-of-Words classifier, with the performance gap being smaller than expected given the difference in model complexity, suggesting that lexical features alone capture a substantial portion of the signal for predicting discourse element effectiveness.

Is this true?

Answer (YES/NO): NO